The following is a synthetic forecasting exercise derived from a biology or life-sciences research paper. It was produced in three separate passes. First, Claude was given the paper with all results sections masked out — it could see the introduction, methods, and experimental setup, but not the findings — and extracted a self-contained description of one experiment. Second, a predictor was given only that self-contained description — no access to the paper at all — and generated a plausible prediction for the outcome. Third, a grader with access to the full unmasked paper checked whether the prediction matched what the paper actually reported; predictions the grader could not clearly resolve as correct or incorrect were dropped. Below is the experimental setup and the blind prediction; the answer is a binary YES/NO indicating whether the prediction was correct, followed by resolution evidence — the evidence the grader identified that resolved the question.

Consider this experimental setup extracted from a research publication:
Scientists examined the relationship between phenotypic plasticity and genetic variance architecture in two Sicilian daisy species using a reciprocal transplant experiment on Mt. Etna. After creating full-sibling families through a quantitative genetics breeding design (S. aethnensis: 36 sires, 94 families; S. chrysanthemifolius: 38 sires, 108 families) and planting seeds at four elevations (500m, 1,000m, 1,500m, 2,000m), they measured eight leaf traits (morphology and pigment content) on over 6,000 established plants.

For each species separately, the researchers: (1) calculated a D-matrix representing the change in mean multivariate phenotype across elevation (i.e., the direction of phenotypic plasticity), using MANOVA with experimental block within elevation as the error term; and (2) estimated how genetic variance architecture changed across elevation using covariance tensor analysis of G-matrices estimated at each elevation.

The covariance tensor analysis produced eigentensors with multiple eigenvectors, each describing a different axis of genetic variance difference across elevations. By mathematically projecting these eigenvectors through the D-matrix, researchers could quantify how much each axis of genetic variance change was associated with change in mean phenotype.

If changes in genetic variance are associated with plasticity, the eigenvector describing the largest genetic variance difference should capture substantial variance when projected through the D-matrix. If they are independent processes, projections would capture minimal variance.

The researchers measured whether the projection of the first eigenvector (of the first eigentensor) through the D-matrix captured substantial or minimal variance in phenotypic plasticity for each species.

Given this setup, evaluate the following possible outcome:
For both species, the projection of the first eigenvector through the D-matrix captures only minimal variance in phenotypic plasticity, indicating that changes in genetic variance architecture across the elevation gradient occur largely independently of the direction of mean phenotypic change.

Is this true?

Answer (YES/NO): NO